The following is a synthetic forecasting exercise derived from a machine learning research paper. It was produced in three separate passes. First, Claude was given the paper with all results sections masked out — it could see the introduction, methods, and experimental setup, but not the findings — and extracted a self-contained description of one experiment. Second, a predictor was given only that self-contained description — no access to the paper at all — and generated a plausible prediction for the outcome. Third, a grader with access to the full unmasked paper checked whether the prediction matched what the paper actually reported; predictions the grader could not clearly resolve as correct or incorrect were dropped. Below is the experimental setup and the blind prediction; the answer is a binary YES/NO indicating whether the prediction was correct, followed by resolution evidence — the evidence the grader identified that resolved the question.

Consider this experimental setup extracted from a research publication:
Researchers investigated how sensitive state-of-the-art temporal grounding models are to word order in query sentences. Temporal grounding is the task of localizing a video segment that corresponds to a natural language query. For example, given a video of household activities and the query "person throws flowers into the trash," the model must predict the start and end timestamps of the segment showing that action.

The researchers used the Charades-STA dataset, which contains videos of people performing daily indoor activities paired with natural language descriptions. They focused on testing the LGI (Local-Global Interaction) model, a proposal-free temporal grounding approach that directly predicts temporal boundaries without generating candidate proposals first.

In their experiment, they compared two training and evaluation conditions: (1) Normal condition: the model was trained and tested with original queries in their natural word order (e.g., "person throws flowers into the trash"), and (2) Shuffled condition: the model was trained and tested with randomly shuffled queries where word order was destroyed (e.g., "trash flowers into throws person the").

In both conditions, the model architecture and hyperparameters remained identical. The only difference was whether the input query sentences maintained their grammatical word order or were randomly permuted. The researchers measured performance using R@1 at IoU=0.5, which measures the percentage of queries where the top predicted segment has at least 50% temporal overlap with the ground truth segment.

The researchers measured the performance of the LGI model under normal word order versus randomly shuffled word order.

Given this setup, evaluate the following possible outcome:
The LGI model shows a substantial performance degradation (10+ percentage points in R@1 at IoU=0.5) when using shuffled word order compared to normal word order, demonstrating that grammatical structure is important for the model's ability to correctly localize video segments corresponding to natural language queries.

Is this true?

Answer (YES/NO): NO